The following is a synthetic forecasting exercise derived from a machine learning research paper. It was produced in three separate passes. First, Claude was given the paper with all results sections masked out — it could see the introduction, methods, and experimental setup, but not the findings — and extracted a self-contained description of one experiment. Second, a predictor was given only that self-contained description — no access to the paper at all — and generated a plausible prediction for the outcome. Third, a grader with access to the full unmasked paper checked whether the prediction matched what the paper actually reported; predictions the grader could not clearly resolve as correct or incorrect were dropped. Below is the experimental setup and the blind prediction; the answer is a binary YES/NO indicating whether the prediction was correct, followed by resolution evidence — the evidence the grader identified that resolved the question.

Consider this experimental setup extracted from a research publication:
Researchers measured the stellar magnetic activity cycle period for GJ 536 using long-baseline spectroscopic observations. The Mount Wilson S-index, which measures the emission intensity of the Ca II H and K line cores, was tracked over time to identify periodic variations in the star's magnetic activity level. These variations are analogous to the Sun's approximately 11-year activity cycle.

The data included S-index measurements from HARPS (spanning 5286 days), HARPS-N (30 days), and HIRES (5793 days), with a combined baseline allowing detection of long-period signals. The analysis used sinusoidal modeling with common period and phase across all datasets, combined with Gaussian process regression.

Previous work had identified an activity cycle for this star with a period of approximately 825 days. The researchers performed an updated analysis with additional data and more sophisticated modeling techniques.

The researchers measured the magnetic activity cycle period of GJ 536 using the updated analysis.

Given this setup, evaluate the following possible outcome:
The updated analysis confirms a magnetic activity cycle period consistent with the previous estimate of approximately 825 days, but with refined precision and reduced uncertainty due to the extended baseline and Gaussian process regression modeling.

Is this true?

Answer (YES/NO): NO